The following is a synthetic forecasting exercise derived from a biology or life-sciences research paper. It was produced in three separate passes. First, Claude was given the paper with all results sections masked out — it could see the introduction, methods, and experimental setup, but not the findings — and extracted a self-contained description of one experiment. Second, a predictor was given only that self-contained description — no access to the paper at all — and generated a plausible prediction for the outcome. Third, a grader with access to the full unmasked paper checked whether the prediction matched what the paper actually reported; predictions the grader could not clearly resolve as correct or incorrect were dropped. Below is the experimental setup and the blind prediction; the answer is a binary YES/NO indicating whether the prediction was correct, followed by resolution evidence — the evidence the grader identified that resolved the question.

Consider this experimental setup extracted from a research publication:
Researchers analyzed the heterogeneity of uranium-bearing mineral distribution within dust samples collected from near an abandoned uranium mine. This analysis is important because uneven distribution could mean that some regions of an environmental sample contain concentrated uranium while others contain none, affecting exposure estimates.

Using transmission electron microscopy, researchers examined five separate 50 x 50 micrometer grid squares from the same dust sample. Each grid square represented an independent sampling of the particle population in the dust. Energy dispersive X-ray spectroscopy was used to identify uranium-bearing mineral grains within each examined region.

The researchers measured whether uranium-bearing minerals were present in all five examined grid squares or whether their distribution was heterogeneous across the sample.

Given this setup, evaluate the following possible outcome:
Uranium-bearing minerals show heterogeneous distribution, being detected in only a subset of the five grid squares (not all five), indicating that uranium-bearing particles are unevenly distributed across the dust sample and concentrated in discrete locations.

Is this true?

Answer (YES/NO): YES